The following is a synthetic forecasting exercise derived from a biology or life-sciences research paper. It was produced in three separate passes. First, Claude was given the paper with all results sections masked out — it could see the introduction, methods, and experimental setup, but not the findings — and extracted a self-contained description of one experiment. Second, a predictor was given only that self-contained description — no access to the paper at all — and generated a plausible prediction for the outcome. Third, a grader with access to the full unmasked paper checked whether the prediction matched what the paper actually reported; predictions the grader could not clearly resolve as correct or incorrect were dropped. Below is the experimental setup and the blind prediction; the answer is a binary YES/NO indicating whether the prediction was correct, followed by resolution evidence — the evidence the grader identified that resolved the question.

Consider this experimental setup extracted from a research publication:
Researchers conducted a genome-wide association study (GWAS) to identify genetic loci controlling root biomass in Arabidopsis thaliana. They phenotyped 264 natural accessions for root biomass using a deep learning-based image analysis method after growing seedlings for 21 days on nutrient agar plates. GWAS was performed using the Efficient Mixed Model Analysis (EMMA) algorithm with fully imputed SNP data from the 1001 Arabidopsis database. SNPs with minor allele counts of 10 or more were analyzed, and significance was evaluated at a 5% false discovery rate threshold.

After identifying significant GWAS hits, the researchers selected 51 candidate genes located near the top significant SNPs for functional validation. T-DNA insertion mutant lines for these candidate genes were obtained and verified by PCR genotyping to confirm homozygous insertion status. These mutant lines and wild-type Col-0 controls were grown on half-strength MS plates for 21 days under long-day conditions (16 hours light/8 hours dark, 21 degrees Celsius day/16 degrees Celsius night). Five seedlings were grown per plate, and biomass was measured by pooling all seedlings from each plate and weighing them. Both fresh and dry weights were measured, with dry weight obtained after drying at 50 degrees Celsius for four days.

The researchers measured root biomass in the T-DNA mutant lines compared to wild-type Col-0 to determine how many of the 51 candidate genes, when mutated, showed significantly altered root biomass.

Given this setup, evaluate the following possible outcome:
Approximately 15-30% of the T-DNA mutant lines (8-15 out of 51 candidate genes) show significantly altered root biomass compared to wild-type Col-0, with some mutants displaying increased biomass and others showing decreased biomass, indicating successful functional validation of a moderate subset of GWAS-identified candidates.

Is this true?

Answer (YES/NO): NO